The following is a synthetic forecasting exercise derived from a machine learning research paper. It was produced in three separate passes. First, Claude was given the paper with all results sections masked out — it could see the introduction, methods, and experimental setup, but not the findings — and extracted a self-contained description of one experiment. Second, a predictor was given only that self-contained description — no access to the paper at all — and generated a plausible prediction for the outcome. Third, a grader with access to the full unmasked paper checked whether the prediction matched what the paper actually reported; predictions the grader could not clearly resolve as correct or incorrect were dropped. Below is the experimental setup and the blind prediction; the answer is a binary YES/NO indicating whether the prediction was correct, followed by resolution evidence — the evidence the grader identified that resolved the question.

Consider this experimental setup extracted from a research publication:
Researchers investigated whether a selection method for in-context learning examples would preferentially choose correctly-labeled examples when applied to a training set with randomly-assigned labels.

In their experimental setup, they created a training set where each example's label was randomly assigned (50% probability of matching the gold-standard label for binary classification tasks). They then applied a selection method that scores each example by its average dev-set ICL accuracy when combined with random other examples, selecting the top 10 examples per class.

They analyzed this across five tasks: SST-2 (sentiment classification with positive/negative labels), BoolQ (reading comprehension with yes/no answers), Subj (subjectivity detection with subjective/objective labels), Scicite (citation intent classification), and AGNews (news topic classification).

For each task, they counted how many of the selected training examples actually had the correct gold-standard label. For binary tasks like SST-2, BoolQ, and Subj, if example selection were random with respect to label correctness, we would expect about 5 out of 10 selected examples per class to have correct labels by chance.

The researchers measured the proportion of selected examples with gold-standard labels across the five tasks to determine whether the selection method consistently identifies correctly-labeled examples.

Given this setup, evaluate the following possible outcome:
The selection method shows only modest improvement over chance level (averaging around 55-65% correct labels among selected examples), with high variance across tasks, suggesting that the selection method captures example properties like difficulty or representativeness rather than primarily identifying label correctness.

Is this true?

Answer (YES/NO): NO